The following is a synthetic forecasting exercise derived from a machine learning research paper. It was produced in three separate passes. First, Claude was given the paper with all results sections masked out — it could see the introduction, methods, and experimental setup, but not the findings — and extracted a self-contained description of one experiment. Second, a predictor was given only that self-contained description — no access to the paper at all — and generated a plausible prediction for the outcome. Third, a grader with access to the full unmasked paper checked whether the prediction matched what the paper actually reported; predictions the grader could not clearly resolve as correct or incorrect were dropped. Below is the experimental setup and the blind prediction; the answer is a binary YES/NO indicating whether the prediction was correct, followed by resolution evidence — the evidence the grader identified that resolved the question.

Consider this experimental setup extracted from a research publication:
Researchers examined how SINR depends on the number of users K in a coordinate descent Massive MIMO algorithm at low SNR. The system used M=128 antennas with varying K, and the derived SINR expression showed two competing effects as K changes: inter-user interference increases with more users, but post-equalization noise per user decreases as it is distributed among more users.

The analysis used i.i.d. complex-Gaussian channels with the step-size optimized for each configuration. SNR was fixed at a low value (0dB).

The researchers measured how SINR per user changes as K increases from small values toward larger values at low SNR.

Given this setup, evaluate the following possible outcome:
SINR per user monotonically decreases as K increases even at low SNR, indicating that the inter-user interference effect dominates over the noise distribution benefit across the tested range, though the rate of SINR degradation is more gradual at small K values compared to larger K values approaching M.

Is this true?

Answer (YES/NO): NO